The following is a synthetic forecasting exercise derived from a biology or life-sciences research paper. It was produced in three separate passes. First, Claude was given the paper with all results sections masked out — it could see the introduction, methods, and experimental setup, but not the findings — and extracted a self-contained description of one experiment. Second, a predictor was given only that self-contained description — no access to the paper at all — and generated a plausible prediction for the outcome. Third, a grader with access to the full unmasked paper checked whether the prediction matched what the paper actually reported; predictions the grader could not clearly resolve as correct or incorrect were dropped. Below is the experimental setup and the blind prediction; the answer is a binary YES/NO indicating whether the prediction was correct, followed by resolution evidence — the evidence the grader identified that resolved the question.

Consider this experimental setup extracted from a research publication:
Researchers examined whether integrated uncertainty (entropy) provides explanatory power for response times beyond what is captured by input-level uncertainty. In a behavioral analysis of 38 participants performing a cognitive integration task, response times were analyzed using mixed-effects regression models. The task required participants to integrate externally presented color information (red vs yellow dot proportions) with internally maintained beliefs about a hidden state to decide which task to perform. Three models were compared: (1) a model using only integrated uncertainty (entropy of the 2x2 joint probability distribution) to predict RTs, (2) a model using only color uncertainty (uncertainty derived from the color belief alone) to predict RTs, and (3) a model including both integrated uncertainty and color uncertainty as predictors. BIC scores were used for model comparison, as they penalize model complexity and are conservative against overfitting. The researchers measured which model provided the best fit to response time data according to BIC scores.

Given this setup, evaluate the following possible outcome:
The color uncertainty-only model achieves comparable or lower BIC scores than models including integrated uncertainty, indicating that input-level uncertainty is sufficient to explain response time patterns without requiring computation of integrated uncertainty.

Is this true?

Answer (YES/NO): NO